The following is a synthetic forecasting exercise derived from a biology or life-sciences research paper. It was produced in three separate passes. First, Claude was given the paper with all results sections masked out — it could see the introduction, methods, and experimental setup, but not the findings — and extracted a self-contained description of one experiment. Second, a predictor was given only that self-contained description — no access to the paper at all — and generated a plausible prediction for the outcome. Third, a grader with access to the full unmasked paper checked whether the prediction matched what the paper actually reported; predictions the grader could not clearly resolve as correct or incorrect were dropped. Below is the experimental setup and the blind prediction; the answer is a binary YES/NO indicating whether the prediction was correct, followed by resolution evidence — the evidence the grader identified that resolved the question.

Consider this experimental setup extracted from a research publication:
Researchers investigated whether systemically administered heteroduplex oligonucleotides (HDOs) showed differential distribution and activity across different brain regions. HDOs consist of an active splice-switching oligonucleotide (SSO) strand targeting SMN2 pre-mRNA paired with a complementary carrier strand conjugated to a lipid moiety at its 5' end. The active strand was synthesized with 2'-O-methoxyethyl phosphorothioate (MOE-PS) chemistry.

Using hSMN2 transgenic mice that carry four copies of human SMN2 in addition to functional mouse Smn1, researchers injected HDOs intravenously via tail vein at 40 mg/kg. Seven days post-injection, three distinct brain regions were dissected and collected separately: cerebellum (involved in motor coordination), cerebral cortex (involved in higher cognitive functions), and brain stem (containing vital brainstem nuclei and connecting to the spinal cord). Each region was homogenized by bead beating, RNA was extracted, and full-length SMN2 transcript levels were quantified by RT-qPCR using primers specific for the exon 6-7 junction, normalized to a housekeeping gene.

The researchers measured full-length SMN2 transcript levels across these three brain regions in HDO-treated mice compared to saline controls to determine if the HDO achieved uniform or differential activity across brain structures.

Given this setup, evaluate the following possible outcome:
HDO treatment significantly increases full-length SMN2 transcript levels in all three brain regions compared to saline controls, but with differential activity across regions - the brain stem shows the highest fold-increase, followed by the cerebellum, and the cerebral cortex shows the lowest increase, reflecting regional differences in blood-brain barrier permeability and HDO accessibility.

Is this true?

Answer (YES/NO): NO